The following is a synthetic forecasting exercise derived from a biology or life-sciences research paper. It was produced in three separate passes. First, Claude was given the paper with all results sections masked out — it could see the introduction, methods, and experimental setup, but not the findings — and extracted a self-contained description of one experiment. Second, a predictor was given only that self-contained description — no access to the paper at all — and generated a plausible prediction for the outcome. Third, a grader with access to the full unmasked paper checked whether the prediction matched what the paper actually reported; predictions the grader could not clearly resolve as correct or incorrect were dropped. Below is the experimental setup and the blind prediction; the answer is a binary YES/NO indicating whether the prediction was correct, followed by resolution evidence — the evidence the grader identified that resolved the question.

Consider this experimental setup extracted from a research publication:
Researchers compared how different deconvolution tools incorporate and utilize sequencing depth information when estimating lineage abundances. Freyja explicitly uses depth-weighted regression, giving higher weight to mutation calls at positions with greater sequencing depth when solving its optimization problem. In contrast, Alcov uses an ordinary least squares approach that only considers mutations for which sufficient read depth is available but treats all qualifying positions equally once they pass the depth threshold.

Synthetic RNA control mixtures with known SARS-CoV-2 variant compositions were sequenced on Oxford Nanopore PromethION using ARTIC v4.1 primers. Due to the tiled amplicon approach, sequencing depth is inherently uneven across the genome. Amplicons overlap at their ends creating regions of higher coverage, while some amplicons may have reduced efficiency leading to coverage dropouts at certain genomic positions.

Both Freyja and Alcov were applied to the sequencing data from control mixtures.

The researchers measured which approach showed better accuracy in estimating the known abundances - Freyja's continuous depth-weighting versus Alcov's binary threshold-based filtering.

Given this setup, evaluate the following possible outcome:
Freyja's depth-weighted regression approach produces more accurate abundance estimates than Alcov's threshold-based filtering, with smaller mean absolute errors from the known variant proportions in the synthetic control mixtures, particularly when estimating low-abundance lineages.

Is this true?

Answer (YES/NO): NO